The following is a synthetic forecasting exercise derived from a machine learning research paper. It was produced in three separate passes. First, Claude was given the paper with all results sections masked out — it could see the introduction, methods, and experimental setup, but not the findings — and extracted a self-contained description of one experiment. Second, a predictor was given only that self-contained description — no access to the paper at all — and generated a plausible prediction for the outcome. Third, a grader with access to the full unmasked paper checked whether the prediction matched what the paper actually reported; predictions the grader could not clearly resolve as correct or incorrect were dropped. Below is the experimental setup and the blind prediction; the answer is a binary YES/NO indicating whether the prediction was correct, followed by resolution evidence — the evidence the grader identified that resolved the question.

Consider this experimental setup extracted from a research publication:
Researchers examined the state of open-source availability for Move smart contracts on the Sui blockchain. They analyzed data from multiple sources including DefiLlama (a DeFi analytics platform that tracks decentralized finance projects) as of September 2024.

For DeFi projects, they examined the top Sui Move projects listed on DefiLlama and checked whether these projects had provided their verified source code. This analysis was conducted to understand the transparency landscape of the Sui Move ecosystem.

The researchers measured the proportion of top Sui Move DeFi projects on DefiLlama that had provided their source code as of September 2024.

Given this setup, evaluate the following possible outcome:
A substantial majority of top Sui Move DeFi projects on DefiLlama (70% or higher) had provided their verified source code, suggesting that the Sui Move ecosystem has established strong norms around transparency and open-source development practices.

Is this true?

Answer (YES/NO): NO